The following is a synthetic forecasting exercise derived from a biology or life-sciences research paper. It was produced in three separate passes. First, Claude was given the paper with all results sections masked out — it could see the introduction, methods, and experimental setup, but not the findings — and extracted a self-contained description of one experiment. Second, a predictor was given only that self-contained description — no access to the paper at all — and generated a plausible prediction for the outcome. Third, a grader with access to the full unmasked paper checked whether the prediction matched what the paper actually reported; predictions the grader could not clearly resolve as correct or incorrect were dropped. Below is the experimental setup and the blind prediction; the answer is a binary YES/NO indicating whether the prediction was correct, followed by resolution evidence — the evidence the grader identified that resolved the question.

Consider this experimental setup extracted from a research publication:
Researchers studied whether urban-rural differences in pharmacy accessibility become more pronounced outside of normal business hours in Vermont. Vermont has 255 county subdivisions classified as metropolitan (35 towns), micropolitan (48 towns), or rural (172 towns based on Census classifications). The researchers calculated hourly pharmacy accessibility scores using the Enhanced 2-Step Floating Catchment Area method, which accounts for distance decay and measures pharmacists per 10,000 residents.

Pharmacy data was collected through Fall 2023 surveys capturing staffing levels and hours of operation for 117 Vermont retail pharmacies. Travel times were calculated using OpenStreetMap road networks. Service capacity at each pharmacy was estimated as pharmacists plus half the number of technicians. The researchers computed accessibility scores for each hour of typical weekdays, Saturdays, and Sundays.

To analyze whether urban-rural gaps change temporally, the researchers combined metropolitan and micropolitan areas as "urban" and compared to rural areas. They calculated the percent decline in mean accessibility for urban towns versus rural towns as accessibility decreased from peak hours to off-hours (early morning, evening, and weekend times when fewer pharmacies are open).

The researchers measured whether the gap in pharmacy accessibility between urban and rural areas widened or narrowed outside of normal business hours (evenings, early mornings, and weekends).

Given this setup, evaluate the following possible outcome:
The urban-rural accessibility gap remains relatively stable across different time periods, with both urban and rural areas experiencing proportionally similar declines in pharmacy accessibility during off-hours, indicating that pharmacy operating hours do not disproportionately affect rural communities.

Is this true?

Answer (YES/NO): NO